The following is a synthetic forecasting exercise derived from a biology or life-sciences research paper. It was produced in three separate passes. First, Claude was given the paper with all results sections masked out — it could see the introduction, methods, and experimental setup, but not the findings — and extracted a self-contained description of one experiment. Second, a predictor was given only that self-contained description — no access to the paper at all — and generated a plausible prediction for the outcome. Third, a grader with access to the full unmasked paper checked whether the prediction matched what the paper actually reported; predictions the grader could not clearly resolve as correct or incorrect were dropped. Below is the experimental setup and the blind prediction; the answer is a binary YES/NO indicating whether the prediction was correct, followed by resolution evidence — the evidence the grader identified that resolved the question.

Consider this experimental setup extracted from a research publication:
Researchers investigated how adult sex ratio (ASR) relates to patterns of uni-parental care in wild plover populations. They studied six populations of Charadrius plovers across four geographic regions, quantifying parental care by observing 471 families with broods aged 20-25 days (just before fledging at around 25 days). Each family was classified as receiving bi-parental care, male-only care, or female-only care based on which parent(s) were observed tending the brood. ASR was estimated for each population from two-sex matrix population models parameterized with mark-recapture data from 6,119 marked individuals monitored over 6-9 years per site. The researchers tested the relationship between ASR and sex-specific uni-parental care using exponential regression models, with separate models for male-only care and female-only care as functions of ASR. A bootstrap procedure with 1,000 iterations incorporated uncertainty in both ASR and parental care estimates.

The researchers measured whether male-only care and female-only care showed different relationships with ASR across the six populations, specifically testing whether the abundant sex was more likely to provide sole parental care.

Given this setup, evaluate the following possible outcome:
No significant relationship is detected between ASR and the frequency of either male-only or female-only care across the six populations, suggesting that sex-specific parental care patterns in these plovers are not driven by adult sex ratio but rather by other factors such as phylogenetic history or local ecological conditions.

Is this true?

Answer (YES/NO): NO